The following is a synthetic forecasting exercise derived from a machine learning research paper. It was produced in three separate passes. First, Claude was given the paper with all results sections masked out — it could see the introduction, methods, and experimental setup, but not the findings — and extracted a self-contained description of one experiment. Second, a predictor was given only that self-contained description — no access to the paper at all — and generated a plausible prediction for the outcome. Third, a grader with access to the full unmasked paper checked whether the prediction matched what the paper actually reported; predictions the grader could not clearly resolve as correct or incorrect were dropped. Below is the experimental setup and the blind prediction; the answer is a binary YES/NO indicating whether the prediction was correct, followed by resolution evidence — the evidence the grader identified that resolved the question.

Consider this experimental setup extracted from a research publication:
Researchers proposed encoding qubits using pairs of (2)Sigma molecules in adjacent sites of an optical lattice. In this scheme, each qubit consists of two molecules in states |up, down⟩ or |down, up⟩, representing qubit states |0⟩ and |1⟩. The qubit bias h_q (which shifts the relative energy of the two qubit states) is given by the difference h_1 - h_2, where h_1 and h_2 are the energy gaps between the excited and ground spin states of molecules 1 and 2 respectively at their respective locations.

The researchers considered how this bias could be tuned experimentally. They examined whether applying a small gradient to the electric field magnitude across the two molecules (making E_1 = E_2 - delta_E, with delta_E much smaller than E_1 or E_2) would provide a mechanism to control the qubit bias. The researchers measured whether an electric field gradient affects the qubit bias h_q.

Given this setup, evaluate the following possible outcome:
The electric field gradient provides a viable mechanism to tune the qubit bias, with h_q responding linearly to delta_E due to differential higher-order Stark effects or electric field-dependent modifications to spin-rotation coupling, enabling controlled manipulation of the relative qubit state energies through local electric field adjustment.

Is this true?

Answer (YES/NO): NO